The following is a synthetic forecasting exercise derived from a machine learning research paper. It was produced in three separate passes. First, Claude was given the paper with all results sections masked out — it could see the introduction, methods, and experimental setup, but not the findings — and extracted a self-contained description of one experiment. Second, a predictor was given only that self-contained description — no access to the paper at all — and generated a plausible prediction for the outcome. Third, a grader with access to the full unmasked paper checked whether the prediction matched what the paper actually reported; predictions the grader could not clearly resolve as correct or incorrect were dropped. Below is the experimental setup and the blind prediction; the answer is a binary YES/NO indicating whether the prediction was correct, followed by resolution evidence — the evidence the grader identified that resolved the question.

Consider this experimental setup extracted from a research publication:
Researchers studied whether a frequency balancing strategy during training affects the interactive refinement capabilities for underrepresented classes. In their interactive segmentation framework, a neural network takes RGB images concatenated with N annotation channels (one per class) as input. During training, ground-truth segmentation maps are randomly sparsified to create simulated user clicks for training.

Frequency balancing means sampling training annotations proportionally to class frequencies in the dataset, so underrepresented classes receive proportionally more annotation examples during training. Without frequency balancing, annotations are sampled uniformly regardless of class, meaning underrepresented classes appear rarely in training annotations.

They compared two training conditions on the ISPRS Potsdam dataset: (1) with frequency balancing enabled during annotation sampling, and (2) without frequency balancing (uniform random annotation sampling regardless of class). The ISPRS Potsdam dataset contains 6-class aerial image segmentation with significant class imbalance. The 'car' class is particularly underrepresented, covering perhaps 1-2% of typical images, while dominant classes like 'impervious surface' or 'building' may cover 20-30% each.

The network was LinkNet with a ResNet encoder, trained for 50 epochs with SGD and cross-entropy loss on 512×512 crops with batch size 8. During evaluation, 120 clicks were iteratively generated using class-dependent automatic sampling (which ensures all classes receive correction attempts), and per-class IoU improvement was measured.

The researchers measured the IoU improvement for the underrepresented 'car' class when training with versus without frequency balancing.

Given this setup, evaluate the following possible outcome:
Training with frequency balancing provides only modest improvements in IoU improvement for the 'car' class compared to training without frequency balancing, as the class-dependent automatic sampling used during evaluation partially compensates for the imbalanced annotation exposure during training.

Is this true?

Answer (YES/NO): NO